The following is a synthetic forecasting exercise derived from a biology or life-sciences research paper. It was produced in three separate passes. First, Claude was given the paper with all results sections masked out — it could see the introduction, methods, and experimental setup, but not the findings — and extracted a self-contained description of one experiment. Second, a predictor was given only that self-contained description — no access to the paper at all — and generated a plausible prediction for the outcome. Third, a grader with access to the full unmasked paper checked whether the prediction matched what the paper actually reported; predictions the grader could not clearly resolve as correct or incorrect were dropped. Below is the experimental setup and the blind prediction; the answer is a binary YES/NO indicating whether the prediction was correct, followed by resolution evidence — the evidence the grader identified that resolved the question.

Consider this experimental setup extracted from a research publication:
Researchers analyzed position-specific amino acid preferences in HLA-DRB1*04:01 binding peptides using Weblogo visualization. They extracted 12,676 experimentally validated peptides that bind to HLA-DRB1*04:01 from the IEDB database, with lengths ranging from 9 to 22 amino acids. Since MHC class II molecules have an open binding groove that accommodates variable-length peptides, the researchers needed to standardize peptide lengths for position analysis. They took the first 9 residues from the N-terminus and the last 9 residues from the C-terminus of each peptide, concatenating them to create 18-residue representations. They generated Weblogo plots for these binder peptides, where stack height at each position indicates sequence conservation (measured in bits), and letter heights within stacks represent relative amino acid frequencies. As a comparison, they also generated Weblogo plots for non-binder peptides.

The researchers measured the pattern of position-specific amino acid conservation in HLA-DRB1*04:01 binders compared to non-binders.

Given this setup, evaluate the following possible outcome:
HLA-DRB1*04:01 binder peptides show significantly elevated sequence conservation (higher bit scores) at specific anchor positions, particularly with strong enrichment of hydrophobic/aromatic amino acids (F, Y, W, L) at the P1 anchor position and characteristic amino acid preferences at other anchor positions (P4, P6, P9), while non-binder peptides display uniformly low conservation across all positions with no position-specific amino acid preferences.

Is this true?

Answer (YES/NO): NO